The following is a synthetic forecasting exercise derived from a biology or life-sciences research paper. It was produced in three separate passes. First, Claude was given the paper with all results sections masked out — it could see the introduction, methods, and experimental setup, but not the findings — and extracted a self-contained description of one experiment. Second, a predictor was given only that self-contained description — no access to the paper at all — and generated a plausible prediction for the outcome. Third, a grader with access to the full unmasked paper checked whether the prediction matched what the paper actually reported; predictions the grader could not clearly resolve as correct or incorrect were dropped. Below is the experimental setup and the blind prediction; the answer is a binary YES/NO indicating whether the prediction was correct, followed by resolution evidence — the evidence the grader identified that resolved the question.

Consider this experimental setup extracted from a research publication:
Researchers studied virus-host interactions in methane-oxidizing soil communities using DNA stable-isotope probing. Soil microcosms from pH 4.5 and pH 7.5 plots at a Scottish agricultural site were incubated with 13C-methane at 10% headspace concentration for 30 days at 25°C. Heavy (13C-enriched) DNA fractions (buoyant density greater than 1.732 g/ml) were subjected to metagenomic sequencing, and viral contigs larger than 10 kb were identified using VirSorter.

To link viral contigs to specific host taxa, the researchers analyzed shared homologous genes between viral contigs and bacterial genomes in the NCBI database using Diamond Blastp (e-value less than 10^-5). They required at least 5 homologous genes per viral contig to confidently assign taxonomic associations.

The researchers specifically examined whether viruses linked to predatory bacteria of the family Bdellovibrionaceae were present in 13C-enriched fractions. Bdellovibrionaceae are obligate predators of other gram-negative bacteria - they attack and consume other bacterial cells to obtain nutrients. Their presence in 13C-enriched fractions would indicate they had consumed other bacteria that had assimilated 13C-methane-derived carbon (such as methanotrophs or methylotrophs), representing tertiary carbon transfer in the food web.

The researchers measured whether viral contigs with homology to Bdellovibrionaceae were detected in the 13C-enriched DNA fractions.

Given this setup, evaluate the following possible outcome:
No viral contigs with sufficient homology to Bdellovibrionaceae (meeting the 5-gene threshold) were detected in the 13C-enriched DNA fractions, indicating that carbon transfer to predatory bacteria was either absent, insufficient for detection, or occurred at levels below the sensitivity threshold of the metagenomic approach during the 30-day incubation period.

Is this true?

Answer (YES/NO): NO